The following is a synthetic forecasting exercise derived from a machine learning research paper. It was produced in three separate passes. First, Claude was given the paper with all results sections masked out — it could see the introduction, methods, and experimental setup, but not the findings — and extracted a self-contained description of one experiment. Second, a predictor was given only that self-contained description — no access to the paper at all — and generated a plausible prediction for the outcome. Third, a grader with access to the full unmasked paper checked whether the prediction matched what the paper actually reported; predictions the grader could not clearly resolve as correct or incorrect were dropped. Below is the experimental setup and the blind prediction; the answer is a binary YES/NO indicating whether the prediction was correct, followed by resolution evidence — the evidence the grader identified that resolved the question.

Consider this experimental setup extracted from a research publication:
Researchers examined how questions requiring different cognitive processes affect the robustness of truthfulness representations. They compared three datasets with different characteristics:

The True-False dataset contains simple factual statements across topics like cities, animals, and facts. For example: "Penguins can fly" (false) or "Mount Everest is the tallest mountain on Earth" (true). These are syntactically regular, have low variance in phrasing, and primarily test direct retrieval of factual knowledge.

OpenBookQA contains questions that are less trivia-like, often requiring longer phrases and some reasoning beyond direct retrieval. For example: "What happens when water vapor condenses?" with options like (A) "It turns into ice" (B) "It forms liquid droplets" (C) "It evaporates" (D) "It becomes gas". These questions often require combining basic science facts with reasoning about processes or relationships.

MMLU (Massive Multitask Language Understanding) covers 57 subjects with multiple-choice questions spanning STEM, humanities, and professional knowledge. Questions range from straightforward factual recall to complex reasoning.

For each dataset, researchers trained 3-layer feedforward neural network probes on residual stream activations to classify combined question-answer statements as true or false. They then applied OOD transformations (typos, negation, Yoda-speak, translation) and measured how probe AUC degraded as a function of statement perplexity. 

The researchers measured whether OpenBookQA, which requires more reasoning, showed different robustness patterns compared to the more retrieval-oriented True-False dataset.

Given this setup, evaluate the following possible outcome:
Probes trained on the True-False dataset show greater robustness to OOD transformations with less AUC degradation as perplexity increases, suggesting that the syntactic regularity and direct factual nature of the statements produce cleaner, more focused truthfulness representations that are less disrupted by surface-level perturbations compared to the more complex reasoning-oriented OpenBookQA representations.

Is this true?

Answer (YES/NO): YES